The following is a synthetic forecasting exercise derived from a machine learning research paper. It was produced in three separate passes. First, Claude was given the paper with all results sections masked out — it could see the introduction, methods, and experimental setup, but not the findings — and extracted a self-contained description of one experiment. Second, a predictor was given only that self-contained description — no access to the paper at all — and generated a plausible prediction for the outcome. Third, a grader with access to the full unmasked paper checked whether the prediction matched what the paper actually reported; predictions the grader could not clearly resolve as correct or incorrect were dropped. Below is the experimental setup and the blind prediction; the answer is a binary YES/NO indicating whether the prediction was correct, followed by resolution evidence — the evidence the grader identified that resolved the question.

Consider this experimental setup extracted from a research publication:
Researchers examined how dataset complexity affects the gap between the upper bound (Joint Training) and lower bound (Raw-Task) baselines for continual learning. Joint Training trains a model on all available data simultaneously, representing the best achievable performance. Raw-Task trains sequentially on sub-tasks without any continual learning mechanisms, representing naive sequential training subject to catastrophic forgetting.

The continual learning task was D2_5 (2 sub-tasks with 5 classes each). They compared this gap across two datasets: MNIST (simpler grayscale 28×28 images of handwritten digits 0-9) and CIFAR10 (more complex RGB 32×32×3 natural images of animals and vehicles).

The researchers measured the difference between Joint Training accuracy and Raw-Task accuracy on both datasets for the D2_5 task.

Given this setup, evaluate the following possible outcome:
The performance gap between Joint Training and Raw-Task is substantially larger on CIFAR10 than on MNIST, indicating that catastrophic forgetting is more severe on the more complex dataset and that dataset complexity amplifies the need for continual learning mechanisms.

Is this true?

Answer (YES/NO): NO